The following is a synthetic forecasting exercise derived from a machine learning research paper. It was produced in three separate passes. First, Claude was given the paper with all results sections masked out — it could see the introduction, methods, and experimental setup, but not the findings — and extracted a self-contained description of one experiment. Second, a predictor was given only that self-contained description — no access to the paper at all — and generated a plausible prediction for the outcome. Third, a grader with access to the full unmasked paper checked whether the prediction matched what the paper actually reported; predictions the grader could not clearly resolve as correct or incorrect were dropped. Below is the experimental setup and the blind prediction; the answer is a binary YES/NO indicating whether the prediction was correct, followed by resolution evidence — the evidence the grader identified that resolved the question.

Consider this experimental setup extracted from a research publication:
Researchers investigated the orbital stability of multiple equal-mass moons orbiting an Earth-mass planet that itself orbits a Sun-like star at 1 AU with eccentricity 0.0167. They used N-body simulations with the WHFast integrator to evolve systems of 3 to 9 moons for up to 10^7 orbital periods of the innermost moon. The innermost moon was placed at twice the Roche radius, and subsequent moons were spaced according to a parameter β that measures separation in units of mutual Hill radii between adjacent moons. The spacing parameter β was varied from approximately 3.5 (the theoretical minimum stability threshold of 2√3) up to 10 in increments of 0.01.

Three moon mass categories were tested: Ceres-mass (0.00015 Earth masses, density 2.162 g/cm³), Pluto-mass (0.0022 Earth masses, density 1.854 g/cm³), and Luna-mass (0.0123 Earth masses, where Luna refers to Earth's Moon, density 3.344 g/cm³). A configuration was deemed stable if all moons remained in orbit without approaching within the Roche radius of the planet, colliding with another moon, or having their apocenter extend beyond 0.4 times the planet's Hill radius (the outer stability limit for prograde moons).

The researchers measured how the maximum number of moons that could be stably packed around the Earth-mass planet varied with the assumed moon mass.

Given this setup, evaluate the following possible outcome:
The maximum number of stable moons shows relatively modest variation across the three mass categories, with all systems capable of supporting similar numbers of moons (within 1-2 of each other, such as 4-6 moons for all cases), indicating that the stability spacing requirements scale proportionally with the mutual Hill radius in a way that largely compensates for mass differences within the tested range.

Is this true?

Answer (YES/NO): NO